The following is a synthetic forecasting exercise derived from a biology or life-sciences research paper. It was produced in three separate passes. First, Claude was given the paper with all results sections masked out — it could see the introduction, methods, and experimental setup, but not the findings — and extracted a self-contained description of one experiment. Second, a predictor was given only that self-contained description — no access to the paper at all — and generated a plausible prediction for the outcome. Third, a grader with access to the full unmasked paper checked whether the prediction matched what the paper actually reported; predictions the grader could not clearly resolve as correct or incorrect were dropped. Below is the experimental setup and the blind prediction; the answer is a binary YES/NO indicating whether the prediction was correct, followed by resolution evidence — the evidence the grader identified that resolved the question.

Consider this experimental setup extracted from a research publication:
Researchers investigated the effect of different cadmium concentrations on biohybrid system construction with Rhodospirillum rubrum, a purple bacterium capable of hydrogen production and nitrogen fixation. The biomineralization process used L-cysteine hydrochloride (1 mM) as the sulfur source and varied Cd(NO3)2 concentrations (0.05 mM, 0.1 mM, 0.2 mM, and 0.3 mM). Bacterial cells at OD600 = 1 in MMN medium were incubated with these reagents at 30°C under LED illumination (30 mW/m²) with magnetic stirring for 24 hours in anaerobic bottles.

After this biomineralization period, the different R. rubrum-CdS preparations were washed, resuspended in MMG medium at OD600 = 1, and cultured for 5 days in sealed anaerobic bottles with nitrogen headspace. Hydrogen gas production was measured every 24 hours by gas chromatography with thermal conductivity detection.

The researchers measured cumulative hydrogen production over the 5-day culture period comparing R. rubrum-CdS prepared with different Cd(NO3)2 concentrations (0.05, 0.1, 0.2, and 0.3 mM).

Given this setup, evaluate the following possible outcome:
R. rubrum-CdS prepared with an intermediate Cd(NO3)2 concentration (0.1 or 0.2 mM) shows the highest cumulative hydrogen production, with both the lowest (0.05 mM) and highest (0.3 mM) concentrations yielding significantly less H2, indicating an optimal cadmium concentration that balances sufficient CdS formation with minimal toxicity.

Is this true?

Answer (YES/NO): YES